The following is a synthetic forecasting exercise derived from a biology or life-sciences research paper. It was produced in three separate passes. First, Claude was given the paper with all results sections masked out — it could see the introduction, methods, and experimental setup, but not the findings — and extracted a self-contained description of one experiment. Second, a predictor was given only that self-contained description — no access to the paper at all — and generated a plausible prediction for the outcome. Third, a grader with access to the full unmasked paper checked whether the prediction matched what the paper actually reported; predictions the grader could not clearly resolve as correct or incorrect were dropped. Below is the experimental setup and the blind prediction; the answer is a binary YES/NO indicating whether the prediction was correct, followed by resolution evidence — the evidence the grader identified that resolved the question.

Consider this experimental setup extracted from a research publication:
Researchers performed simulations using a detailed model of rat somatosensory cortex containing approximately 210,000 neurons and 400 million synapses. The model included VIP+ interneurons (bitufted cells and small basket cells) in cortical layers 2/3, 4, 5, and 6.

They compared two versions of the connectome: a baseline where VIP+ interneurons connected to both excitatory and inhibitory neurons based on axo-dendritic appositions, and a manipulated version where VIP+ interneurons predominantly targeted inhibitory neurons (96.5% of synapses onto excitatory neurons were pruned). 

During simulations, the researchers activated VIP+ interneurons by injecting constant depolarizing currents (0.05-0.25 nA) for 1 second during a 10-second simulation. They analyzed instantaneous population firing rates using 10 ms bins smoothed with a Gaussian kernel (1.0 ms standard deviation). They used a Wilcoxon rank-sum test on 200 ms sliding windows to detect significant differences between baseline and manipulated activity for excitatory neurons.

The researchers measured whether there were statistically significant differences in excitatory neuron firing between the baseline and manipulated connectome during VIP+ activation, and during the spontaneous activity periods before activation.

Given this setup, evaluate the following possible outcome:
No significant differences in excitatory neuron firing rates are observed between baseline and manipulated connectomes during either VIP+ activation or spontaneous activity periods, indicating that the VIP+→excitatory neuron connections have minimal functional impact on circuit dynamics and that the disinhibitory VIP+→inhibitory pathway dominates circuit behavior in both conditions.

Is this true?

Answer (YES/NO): NO